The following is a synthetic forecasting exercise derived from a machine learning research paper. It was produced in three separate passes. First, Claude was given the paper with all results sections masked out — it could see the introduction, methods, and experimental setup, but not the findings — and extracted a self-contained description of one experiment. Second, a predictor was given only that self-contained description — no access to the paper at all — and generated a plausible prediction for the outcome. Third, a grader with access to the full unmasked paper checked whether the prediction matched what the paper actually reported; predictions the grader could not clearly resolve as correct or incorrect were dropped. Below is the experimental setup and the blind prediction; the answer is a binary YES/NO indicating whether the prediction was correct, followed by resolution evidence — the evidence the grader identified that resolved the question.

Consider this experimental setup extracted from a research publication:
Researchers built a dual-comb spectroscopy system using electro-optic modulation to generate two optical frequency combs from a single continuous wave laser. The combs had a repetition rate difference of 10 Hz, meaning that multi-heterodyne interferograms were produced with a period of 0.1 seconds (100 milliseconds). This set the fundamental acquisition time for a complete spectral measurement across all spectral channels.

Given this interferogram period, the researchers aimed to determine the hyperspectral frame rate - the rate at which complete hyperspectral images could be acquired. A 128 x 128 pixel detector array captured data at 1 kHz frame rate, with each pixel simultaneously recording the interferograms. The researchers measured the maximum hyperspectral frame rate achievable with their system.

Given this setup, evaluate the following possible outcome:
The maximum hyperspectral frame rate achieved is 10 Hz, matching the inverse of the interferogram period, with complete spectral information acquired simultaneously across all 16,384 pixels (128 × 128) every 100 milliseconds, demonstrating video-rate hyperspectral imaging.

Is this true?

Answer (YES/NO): YES